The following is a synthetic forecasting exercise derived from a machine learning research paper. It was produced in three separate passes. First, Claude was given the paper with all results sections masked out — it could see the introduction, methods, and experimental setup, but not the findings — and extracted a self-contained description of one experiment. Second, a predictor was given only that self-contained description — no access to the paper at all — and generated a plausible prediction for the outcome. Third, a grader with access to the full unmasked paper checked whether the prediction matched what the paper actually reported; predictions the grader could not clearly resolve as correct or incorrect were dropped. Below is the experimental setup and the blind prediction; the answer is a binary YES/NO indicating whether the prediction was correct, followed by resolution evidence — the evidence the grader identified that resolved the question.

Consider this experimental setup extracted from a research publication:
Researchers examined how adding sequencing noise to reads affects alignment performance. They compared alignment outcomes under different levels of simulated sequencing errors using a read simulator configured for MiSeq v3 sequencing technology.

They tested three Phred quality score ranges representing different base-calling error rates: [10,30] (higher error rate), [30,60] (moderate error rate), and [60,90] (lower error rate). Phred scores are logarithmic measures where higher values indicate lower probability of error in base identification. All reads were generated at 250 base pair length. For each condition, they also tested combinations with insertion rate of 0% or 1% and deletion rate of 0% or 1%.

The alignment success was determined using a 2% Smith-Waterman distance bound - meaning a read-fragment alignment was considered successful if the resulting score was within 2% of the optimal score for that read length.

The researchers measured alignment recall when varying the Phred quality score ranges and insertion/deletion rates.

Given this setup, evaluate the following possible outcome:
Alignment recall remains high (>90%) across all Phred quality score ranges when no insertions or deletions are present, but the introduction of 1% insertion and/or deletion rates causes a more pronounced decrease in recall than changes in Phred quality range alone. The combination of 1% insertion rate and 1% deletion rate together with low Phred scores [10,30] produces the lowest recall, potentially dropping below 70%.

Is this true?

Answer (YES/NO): NO